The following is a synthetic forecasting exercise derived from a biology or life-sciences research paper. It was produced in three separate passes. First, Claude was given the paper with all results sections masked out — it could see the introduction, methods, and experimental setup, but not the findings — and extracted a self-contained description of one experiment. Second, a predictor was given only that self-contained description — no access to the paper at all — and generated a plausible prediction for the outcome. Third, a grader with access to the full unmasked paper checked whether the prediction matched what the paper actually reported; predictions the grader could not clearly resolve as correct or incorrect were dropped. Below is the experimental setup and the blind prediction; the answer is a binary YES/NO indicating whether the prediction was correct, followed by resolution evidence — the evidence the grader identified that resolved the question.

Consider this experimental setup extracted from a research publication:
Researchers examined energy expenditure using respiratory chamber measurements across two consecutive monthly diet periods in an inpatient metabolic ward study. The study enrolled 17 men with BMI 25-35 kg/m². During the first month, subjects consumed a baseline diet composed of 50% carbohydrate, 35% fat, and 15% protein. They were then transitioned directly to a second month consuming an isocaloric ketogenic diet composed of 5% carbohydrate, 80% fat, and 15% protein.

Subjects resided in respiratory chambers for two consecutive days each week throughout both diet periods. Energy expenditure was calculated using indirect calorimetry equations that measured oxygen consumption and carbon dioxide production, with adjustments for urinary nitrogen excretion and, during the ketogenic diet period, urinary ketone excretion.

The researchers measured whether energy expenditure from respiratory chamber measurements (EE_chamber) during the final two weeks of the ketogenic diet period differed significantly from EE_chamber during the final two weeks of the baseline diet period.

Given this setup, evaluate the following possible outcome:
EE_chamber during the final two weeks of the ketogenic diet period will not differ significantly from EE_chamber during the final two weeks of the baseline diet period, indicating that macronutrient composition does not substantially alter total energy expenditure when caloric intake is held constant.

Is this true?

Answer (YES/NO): YES